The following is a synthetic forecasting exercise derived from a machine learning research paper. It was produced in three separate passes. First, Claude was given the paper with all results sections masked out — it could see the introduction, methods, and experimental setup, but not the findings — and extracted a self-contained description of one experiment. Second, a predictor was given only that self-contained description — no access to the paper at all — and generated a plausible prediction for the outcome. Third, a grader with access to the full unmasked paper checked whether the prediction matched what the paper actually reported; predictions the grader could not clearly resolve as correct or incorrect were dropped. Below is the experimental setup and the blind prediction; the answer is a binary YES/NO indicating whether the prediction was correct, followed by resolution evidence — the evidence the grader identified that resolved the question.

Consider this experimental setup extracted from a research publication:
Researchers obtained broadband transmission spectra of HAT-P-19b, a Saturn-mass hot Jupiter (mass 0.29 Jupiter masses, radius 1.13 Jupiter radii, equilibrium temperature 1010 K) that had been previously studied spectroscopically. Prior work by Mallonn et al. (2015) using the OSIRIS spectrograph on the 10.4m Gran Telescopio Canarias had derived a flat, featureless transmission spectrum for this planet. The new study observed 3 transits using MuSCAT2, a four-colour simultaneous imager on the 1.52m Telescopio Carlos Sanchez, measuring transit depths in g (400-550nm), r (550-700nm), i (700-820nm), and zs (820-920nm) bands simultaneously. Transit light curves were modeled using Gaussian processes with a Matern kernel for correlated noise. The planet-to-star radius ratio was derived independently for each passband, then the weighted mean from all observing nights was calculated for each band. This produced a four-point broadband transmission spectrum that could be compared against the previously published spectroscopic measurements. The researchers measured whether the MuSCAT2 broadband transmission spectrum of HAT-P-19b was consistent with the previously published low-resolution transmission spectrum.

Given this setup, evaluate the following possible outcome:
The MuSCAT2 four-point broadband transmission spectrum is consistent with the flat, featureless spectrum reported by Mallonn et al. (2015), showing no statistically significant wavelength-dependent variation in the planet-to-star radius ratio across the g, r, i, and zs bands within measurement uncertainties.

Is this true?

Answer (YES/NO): YES